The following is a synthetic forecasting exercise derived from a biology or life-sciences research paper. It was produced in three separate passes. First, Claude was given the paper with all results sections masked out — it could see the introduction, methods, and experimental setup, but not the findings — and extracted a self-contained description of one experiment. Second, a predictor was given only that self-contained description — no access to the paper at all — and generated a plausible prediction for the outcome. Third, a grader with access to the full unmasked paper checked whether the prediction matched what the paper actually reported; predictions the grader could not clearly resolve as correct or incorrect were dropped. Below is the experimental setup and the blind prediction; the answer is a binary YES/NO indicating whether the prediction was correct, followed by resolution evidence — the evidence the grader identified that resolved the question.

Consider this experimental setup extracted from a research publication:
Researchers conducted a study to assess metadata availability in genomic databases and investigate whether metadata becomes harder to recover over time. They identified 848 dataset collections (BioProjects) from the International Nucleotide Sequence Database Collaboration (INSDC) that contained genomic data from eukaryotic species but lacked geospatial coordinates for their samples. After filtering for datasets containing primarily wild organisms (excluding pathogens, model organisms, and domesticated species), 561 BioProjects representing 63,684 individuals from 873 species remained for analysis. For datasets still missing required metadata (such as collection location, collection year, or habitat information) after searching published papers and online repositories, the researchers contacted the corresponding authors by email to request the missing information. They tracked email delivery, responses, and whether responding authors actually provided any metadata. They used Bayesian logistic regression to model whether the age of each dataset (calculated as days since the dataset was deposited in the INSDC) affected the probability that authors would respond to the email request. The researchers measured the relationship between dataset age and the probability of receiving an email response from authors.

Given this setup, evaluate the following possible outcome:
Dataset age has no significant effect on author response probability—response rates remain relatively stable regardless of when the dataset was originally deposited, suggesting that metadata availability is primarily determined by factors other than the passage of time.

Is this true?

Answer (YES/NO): NO